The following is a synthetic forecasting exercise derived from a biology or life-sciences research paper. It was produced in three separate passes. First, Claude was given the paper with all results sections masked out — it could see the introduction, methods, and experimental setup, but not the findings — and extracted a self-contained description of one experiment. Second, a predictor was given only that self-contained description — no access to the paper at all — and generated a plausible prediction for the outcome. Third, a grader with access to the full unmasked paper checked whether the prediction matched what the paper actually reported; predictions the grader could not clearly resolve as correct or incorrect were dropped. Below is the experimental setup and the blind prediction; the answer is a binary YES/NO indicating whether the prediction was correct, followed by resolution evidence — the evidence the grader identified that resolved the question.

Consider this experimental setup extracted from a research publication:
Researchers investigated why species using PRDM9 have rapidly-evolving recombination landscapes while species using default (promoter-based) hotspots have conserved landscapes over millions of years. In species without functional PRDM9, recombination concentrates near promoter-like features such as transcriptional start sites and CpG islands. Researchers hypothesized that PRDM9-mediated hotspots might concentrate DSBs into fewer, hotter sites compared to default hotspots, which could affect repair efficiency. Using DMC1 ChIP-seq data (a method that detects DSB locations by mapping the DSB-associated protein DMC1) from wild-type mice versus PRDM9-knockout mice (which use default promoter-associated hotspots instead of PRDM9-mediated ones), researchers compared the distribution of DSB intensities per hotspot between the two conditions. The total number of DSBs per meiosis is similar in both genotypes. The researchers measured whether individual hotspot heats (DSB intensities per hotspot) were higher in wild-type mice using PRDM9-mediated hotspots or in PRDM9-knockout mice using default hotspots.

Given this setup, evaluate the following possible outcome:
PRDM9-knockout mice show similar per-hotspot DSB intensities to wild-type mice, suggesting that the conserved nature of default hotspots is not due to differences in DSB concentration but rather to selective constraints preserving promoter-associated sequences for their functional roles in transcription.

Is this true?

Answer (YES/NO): NO